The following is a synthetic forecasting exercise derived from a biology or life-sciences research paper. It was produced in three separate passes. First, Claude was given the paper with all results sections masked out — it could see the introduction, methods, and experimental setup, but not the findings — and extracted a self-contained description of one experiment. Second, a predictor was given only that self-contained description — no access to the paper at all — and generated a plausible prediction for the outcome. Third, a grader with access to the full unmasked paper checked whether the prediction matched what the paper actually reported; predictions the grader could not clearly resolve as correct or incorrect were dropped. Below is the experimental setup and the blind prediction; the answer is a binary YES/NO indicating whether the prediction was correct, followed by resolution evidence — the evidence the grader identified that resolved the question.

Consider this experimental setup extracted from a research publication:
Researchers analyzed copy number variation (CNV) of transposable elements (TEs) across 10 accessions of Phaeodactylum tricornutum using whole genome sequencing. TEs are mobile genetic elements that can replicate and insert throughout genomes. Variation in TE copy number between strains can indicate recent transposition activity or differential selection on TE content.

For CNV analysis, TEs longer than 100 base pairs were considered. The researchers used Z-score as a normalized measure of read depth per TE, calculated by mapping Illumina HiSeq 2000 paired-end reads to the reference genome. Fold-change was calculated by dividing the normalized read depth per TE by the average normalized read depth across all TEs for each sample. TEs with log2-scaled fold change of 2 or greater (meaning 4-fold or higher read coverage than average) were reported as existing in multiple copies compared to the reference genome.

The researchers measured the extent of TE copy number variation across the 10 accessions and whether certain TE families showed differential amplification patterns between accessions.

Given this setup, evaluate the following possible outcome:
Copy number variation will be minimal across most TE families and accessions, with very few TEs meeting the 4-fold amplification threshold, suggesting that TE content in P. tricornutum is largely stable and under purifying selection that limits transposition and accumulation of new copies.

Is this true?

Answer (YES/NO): NO